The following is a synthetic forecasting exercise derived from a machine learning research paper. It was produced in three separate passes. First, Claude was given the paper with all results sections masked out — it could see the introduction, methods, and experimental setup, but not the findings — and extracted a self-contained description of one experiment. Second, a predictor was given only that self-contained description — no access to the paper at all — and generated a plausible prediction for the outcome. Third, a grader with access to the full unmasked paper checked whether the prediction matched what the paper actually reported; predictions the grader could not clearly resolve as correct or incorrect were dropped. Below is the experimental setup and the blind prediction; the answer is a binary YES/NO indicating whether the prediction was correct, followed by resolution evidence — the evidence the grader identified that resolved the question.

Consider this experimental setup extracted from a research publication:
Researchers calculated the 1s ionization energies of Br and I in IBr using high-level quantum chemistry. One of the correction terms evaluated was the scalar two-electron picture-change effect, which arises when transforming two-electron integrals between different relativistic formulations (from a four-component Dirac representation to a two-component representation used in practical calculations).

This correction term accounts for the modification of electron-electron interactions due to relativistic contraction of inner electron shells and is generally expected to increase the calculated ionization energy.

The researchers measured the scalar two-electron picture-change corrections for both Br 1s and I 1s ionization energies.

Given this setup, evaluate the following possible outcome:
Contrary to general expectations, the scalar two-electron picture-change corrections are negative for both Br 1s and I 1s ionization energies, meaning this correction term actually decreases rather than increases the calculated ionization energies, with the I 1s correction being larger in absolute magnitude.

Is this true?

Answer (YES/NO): NO